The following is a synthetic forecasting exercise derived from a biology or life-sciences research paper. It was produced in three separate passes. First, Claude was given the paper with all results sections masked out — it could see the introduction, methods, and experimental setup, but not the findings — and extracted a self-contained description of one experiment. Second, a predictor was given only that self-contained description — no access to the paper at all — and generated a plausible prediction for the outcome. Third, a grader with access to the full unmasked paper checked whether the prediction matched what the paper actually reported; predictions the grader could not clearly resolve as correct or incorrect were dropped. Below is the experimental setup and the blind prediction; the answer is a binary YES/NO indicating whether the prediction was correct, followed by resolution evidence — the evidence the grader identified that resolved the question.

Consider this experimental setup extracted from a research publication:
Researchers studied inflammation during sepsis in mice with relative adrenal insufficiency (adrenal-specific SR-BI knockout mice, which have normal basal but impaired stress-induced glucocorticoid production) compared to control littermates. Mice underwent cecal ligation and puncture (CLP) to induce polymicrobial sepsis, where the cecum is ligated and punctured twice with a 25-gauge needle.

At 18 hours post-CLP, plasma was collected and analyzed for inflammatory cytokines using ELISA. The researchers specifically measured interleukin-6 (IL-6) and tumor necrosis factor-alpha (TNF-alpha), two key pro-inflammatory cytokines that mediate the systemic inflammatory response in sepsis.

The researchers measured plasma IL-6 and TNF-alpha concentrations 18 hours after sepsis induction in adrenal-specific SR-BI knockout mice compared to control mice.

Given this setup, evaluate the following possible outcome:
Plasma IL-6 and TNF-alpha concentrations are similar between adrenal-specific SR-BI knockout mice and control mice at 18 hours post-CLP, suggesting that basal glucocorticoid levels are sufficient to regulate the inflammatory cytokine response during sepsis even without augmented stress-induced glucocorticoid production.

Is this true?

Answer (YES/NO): NO